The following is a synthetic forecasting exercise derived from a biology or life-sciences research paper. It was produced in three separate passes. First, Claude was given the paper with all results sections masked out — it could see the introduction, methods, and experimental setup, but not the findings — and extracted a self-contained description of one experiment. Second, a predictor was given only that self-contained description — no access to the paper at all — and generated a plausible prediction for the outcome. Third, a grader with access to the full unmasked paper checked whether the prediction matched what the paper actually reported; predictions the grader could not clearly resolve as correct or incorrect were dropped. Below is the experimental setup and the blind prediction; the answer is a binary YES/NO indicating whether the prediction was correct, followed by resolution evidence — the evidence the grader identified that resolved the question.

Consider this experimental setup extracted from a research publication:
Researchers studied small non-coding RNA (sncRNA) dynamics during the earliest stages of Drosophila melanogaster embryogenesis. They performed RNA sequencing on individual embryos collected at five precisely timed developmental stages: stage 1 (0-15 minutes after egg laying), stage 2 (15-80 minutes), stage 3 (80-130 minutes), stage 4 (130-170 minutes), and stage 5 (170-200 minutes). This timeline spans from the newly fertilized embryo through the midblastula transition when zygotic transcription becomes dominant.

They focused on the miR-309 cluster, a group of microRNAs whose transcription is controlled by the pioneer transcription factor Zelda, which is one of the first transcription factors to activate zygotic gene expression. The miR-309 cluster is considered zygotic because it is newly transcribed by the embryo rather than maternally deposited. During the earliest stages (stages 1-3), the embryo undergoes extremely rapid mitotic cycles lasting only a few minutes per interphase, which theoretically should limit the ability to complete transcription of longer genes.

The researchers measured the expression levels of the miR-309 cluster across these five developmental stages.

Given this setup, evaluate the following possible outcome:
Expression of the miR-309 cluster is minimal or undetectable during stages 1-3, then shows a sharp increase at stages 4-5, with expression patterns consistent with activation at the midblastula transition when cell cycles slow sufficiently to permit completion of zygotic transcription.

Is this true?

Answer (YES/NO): NO